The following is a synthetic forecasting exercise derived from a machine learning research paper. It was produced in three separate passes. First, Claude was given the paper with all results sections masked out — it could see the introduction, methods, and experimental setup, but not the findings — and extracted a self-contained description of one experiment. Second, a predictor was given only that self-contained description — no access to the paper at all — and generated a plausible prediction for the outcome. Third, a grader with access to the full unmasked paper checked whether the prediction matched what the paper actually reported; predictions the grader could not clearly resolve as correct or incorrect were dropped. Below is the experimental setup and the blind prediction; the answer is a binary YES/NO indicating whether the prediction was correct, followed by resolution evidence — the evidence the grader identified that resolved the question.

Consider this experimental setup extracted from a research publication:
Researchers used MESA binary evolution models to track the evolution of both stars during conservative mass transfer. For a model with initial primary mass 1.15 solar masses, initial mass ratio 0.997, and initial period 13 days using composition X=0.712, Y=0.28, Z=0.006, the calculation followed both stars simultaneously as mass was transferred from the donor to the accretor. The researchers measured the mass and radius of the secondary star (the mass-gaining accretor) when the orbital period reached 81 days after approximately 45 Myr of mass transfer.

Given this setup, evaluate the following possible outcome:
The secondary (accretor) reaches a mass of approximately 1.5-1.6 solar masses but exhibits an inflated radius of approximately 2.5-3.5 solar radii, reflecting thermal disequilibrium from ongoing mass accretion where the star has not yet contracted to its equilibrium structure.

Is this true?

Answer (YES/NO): NO